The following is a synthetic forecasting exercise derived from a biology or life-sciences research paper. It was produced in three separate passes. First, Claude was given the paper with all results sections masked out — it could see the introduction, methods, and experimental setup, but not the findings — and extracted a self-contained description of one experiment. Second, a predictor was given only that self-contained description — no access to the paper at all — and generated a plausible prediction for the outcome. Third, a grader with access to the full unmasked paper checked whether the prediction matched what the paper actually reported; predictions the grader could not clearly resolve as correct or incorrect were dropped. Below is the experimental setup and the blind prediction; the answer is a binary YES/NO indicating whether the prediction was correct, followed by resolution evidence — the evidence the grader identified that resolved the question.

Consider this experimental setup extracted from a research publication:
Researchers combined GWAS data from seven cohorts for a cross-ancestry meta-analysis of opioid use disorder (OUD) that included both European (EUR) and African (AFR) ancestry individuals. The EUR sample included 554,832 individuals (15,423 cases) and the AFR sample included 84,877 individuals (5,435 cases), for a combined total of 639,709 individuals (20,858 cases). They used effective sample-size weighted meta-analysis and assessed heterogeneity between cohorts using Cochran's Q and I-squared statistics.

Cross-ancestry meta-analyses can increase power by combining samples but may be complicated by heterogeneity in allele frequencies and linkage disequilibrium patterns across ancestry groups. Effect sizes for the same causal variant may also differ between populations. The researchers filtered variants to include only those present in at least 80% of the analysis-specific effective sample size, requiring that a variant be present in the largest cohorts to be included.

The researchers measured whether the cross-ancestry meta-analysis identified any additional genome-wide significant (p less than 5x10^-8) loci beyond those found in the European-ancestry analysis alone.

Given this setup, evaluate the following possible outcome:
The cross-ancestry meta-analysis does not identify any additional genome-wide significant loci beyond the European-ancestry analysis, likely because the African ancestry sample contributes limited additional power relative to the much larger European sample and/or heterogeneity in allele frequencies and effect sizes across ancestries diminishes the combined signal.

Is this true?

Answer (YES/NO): YES